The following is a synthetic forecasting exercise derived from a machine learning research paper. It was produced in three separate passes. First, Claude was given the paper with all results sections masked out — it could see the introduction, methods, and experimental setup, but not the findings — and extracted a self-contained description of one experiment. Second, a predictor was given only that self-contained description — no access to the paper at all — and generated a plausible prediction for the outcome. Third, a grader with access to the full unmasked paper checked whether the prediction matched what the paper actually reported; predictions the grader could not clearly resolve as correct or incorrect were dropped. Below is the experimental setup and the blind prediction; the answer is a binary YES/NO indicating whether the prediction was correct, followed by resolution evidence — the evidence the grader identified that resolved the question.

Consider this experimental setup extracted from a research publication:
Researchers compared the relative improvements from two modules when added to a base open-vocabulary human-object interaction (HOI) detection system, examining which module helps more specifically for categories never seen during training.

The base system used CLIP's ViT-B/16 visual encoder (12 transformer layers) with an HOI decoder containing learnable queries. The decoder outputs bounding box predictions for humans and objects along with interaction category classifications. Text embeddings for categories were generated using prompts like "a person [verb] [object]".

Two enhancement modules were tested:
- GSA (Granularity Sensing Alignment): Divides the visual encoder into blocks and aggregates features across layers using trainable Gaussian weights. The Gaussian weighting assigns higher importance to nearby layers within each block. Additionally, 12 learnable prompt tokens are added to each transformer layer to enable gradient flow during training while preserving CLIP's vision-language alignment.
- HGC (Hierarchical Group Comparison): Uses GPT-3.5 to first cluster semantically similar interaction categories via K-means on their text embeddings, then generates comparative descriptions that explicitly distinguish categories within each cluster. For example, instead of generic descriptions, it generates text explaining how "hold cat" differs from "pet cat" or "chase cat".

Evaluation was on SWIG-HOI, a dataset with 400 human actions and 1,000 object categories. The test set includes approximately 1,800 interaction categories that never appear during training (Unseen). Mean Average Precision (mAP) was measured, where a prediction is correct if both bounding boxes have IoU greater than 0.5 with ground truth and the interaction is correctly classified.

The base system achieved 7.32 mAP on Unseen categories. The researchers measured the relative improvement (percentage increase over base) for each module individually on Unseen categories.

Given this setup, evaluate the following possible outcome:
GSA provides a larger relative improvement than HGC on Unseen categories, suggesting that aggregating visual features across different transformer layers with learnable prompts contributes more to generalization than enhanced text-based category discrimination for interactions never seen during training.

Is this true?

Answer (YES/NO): YES